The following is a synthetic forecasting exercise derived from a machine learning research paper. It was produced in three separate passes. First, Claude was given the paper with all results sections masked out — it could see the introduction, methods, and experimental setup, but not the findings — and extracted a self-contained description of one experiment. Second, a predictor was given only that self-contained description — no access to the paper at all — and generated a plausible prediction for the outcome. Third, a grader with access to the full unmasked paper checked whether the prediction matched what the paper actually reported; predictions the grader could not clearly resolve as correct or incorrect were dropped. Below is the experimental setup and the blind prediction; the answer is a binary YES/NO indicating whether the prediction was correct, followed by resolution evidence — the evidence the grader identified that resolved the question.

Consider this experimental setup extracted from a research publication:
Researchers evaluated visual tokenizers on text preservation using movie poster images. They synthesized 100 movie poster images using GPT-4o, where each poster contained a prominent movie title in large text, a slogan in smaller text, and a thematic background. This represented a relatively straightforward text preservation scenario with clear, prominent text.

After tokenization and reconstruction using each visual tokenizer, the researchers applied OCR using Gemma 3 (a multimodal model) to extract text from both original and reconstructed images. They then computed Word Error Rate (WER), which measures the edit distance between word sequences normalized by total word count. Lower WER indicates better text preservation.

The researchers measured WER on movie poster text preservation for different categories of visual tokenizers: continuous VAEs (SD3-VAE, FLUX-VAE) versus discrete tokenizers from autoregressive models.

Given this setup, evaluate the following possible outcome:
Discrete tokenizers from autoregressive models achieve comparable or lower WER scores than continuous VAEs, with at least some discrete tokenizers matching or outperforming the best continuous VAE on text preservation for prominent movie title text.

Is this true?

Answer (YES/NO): NO